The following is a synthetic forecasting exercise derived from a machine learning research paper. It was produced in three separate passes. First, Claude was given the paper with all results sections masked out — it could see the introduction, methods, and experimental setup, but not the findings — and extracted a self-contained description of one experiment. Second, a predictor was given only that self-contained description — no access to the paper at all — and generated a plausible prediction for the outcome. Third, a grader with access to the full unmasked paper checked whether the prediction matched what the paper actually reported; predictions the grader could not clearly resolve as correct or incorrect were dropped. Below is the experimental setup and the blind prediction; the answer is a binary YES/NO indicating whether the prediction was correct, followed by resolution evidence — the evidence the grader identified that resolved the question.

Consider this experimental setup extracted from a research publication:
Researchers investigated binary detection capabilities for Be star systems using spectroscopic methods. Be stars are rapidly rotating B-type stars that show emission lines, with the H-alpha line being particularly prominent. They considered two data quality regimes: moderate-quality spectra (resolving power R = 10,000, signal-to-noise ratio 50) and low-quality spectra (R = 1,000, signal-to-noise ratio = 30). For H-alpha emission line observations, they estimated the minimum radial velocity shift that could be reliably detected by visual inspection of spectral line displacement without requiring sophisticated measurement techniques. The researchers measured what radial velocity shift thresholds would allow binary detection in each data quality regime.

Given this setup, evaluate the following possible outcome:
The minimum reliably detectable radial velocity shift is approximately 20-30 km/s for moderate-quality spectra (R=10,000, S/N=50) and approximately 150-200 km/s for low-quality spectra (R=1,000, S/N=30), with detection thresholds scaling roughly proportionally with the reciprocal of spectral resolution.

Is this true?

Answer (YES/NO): NO